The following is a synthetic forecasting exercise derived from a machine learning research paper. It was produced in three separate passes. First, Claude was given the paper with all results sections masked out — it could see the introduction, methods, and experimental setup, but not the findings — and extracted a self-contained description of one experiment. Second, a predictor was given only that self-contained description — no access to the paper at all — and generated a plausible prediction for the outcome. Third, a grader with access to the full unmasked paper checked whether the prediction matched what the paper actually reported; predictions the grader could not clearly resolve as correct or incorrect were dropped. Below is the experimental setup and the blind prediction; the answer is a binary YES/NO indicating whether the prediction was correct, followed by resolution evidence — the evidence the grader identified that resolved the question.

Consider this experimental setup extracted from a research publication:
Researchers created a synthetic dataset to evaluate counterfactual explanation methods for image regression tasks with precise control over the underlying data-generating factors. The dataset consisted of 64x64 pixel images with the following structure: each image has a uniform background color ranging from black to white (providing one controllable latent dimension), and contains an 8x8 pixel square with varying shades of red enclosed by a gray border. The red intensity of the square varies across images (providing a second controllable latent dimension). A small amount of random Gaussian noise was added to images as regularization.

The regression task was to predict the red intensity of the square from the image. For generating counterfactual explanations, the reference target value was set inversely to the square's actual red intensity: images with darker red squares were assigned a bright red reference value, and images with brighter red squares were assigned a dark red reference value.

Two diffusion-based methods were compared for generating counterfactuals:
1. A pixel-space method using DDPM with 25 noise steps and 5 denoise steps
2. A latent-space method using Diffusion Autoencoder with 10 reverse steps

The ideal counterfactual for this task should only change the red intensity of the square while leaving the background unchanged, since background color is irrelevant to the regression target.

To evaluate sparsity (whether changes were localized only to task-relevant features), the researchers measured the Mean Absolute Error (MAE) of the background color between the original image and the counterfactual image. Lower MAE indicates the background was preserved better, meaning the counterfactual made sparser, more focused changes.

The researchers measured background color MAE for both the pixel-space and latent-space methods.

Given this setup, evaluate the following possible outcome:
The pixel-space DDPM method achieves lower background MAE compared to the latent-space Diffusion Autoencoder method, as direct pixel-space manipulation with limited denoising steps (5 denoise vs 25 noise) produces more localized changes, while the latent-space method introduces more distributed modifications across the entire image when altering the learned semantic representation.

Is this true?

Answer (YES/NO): YES